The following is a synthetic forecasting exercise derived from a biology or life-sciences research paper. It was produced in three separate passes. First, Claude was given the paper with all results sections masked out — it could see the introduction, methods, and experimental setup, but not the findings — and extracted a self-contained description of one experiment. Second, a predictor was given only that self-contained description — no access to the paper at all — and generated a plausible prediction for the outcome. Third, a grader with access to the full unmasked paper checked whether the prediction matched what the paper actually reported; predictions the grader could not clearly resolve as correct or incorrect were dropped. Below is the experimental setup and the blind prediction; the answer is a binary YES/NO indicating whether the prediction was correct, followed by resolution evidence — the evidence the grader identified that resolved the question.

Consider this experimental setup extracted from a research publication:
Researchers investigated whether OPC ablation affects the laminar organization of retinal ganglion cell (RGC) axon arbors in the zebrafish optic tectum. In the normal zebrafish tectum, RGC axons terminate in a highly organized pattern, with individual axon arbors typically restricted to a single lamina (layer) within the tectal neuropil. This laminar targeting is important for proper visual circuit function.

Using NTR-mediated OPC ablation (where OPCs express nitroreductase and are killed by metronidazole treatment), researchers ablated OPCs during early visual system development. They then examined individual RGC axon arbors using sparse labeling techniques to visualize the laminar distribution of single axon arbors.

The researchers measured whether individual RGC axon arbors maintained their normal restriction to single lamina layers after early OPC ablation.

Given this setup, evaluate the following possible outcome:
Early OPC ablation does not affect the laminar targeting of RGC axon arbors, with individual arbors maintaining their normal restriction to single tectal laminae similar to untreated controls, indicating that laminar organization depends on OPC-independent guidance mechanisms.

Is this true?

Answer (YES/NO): YES